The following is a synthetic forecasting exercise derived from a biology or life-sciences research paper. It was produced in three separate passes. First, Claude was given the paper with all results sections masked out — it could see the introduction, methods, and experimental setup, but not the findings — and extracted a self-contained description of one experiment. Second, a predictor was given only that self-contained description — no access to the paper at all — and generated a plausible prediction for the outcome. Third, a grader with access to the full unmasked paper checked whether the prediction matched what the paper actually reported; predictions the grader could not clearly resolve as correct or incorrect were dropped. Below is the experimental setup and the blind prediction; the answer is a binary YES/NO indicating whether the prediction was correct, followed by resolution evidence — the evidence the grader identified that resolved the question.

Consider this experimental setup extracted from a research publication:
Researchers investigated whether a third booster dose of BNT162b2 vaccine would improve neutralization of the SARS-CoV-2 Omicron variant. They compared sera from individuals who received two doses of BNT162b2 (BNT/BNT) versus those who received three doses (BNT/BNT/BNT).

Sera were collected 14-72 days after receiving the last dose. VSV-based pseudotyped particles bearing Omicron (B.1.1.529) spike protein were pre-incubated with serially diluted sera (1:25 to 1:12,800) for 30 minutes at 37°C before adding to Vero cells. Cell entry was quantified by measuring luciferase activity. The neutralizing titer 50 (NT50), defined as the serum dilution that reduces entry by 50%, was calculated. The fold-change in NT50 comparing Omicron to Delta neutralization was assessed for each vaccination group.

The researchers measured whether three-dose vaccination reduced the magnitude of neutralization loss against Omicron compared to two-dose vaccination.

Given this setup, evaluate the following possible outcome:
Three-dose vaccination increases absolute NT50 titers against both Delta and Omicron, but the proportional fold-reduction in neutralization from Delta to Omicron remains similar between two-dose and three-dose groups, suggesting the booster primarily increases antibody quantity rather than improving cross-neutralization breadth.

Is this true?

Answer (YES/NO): NO